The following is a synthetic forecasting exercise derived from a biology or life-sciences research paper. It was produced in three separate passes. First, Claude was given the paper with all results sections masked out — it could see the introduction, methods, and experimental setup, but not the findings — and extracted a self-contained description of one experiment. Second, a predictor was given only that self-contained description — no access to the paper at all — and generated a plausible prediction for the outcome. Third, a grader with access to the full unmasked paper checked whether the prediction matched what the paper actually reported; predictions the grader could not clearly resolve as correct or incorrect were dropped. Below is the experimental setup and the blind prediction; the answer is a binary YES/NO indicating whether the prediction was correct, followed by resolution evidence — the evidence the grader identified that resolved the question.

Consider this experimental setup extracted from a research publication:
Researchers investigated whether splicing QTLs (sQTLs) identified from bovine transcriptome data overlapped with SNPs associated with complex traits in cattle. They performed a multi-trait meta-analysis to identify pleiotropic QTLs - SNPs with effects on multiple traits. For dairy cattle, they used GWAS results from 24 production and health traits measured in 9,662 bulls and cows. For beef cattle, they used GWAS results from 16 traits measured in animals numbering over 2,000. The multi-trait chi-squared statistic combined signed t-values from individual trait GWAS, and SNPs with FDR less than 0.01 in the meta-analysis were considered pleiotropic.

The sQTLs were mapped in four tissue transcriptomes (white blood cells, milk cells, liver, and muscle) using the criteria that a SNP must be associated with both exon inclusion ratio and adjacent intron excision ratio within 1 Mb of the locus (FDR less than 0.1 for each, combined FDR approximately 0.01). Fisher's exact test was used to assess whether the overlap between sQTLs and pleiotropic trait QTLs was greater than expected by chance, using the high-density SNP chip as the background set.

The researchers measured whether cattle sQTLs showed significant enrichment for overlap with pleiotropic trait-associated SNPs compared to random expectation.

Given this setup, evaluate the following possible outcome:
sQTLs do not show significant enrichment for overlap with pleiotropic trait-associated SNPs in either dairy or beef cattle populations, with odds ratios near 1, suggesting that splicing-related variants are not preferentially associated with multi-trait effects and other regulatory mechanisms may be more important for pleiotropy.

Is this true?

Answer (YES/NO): NO